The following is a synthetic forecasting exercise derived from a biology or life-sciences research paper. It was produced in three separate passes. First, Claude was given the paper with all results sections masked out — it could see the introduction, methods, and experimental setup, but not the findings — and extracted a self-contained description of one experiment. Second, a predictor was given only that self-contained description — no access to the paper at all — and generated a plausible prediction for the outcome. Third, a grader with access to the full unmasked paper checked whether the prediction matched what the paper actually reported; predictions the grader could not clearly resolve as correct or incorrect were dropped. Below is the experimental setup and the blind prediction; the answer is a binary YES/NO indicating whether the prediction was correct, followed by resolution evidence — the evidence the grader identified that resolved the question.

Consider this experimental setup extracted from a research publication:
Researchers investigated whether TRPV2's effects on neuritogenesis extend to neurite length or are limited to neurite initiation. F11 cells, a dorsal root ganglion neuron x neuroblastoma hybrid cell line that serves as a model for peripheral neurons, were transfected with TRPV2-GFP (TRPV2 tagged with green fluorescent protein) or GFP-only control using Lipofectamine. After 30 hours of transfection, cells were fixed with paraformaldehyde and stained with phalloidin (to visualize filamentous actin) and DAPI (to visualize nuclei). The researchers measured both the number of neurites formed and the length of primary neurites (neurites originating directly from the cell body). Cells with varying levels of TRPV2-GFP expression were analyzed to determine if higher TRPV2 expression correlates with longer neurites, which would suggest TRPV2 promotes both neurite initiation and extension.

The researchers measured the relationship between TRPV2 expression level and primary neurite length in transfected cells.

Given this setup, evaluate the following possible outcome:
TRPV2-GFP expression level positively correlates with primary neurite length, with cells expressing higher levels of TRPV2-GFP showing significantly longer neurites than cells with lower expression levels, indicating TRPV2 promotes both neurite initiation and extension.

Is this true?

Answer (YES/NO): NO